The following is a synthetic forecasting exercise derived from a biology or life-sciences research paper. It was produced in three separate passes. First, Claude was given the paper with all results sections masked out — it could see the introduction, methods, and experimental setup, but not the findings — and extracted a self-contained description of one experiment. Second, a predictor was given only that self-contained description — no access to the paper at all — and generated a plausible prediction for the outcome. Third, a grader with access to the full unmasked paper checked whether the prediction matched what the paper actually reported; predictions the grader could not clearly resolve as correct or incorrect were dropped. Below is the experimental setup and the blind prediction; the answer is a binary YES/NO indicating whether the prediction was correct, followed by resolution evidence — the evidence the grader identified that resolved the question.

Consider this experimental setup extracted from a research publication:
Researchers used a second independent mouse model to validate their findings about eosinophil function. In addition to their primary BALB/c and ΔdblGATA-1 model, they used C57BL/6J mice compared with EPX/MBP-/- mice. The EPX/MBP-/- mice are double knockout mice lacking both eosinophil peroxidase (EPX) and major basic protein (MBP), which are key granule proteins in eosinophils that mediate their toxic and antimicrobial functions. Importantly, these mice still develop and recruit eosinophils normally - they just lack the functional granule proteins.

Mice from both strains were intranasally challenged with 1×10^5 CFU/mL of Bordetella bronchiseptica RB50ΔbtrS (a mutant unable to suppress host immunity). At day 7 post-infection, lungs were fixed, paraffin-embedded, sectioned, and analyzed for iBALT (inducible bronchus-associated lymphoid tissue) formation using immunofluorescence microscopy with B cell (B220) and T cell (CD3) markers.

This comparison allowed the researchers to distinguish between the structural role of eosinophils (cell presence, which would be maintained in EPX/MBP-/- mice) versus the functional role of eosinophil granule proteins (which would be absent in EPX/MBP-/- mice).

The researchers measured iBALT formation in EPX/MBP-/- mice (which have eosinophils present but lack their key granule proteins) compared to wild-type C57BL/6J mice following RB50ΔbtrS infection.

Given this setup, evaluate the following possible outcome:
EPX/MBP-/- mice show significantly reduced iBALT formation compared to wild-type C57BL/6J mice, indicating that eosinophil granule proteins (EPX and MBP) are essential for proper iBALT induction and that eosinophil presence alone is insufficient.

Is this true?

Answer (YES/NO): YES